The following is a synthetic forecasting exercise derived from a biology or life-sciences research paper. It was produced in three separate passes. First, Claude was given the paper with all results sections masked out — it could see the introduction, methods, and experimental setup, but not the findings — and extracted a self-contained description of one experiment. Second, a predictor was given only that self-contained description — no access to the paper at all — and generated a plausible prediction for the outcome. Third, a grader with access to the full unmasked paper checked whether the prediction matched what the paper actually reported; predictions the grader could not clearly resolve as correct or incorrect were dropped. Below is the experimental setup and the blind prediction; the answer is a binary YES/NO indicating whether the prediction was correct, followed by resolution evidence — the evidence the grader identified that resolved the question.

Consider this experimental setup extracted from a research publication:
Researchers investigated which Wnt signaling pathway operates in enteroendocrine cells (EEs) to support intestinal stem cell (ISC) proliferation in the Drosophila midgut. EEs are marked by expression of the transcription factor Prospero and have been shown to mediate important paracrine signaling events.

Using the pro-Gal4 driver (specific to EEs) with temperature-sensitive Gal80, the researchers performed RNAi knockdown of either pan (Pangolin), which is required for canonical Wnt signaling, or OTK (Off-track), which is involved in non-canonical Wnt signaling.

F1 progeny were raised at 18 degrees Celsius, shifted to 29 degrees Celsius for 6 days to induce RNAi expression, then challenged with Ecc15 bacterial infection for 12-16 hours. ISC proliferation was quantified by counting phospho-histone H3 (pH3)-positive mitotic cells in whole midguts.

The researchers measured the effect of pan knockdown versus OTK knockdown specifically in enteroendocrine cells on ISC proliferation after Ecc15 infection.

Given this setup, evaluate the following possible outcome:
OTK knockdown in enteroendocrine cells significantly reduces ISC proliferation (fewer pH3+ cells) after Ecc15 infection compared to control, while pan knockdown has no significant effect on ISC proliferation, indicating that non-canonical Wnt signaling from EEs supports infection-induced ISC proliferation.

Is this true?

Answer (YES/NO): NO